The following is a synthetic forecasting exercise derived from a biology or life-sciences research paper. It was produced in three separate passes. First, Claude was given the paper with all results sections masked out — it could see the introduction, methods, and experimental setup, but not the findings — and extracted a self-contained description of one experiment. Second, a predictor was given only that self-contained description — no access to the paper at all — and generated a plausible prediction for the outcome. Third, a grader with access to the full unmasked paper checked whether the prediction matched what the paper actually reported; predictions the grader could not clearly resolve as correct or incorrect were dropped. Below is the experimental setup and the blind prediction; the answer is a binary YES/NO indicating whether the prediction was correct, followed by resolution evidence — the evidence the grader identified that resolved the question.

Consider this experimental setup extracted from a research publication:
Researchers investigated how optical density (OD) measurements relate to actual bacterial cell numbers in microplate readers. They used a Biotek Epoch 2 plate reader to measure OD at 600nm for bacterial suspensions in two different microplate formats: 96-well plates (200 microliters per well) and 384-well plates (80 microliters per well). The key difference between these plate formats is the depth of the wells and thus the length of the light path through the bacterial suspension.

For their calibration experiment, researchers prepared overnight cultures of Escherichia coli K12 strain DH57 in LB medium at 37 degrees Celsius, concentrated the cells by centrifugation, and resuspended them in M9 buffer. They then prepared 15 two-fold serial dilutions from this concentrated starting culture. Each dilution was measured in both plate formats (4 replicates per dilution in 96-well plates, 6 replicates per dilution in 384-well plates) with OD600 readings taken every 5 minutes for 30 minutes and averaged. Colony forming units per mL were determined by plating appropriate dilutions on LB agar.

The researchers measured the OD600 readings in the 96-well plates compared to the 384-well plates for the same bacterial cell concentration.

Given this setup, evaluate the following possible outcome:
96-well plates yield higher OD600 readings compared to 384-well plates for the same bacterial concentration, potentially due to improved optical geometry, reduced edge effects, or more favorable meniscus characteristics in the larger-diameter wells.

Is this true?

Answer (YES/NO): NO